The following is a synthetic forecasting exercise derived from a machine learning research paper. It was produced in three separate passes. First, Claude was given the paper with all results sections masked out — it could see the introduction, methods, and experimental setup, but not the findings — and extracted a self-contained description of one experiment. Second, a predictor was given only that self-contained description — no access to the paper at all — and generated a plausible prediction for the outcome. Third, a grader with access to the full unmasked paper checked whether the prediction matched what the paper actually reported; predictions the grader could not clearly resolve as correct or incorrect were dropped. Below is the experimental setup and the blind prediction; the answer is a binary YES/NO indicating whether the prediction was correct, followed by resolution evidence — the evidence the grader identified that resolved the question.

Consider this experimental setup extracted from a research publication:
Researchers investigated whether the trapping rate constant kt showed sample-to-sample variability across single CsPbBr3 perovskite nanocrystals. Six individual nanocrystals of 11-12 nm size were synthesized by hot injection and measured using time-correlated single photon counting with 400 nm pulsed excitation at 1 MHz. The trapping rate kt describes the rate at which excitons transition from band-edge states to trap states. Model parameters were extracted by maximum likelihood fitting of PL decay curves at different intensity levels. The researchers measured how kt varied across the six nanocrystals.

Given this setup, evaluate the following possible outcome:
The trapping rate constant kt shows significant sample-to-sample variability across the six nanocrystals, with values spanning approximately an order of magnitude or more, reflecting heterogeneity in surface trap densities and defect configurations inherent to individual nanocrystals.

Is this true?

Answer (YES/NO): NO